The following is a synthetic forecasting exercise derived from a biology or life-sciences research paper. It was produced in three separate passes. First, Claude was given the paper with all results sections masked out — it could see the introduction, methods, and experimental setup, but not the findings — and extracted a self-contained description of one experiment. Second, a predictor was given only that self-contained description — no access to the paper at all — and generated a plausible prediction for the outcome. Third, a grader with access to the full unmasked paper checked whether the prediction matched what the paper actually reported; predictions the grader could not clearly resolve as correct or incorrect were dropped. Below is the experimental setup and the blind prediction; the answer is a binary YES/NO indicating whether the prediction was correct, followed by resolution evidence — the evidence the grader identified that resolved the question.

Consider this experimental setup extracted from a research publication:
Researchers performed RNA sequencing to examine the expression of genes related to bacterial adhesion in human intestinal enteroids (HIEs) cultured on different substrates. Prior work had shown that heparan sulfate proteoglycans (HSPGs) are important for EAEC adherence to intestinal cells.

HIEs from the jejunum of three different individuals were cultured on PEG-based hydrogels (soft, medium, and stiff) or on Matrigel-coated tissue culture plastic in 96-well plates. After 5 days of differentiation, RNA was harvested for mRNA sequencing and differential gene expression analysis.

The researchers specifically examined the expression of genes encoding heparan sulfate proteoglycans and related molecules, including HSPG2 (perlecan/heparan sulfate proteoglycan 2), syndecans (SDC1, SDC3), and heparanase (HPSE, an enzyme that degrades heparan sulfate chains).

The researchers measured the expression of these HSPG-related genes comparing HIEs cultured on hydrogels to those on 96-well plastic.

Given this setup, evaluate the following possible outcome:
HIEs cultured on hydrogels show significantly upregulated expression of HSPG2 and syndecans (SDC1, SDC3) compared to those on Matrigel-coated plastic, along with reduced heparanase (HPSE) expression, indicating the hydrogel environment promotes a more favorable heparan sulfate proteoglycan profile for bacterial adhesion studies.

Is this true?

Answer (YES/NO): YES